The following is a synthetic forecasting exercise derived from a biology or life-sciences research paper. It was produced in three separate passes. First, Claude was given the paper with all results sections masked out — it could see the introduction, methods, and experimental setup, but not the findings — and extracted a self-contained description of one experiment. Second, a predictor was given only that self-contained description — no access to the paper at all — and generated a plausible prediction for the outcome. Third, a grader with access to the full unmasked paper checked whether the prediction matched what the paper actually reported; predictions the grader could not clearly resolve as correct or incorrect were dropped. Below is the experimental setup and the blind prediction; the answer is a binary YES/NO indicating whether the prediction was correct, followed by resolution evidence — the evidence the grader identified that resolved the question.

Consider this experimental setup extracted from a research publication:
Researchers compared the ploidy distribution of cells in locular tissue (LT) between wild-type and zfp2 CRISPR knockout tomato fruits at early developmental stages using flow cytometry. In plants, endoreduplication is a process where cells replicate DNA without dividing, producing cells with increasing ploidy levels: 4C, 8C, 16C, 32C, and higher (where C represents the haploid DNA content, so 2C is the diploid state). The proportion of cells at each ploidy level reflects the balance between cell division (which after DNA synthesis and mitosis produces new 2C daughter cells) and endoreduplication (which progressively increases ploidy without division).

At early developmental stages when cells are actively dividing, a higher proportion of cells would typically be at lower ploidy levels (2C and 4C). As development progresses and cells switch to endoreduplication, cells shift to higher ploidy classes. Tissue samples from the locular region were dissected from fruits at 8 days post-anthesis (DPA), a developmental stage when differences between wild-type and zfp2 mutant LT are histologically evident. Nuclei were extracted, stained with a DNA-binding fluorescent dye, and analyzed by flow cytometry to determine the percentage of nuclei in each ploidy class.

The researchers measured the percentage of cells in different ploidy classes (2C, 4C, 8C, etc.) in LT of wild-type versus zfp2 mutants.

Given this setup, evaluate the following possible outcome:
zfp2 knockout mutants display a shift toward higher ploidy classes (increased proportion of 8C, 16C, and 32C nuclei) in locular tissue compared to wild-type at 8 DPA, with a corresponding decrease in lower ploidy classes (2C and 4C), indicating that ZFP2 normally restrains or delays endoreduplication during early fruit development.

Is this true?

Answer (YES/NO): NO